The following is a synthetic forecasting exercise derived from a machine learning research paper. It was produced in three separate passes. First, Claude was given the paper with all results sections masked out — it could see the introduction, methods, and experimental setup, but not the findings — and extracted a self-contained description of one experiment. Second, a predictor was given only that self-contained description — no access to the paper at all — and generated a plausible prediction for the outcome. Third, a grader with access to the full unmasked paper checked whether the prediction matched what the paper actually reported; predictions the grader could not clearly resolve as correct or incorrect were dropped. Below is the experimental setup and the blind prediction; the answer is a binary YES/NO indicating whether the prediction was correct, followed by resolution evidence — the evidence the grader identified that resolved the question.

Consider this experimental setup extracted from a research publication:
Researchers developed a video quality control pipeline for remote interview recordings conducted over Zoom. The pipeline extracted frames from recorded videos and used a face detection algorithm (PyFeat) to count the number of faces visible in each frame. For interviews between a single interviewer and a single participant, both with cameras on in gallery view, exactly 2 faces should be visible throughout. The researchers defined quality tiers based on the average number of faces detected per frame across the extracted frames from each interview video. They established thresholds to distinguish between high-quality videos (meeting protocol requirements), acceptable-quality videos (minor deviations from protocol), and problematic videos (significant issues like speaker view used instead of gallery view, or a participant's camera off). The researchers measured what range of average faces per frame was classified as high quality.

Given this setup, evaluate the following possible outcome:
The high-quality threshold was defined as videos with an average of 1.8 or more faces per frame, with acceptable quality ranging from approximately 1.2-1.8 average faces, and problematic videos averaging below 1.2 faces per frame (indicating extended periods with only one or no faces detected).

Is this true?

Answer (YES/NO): NO